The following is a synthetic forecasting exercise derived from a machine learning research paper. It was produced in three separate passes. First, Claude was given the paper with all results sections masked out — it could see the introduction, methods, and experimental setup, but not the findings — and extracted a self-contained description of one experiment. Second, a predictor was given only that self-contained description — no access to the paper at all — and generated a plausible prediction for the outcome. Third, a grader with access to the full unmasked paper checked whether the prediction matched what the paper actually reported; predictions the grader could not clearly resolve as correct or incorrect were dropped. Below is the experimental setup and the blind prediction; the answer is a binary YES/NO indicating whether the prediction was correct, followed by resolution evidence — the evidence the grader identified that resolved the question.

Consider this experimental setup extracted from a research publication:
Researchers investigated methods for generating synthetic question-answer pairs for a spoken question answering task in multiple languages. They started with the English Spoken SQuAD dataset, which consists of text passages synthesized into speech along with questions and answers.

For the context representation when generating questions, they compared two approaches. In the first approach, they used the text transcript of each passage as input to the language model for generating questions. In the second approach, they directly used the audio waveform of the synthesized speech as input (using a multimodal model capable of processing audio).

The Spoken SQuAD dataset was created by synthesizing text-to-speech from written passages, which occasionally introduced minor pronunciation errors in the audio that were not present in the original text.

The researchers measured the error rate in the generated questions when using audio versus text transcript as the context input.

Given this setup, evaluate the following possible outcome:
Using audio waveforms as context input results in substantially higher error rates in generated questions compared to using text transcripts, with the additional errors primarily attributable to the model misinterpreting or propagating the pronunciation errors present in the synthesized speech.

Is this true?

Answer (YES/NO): YES